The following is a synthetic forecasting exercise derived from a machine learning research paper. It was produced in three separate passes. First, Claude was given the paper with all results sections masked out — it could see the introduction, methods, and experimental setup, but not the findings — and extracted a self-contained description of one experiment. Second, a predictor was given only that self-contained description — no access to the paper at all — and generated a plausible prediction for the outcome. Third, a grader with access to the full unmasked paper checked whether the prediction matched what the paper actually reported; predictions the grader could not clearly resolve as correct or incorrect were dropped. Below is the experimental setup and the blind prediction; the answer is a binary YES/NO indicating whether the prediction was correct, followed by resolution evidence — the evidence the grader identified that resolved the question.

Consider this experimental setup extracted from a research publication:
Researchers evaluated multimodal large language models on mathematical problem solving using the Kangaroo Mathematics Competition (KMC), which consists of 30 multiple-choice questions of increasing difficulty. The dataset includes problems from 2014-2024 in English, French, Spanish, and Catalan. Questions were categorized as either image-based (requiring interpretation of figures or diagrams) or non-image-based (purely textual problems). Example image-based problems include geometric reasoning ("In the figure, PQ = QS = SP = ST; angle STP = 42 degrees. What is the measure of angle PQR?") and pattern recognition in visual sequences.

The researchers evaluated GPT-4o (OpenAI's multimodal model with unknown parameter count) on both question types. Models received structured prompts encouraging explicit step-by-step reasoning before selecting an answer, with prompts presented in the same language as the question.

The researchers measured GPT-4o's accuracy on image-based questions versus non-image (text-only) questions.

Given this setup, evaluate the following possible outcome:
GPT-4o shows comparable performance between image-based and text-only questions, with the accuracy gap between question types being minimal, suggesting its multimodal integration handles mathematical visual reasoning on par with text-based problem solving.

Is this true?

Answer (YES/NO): NO